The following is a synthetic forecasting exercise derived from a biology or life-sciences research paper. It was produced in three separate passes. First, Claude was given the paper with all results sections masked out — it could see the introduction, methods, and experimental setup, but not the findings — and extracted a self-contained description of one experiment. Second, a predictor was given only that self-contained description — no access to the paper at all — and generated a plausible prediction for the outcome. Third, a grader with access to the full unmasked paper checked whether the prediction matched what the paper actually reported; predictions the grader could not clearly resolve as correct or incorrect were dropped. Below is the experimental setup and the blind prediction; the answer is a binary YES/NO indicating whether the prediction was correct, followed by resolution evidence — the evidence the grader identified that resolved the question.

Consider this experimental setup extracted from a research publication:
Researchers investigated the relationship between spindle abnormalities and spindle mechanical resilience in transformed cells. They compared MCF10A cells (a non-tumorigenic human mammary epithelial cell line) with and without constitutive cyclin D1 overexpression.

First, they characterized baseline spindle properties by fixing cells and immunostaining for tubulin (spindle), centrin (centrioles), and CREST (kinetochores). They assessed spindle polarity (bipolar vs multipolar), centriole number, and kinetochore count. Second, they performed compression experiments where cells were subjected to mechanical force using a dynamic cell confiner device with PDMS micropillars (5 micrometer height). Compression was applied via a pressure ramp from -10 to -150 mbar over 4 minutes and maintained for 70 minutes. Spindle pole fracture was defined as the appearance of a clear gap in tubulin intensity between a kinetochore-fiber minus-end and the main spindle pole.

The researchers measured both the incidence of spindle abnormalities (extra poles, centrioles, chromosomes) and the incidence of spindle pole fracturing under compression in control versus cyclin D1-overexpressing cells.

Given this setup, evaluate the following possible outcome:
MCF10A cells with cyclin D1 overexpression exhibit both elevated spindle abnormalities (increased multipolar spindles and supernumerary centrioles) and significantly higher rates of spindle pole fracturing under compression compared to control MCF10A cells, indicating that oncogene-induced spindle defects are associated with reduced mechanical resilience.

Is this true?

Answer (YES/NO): NO